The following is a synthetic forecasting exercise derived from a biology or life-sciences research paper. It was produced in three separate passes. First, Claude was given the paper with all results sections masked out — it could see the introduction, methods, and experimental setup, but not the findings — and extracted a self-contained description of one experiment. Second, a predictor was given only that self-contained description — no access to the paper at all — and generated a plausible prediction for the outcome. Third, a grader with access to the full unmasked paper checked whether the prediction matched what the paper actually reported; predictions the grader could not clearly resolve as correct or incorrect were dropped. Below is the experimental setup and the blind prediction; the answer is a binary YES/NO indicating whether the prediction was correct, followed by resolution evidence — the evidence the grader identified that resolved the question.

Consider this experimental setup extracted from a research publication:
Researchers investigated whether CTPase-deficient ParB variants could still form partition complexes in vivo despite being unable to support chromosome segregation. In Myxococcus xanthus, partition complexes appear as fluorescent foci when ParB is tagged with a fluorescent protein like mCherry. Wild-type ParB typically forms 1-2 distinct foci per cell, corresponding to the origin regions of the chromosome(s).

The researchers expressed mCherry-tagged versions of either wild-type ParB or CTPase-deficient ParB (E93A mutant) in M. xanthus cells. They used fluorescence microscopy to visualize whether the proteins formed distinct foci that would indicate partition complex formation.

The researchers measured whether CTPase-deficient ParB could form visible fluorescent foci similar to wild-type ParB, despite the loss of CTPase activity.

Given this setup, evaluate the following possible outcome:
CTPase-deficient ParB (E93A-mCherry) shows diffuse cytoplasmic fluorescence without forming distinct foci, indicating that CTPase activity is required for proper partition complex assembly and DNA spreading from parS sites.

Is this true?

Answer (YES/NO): NO